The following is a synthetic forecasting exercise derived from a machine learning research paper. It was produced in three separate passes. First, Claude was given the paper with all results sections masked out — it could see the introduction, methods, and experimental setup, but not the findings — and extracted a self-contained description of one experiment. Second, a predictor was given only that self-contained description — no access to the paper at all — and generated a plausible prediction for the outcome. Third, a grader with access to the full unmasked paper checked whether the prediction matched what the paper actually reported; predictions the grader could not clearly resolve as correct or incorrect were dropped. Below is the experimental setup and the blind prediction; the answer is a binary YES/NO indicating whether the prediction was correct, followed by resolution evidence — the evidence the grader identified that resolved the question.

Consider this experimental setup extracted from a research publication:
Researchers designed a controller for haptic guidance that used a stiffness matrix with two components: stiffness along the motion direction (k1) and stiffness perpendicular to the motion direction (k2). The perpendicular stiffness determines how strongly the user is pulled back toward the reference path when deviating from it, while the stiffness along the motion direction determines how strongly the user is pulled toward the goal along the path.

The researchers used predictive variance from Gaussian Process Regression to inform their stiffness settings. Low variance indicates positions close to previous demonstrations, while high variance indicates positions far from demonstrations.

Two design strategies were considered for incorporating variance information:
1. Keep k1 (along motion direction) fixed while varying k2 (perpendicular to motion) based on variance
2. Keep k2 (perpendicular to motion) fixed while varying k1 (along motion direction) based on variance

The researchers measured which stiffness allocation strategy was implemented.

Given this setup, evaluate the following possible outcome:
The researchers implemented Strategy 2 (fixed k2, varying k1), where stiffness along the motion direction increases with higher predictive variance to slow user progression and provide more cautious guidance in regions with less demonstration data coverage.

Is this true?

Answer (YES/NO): NO